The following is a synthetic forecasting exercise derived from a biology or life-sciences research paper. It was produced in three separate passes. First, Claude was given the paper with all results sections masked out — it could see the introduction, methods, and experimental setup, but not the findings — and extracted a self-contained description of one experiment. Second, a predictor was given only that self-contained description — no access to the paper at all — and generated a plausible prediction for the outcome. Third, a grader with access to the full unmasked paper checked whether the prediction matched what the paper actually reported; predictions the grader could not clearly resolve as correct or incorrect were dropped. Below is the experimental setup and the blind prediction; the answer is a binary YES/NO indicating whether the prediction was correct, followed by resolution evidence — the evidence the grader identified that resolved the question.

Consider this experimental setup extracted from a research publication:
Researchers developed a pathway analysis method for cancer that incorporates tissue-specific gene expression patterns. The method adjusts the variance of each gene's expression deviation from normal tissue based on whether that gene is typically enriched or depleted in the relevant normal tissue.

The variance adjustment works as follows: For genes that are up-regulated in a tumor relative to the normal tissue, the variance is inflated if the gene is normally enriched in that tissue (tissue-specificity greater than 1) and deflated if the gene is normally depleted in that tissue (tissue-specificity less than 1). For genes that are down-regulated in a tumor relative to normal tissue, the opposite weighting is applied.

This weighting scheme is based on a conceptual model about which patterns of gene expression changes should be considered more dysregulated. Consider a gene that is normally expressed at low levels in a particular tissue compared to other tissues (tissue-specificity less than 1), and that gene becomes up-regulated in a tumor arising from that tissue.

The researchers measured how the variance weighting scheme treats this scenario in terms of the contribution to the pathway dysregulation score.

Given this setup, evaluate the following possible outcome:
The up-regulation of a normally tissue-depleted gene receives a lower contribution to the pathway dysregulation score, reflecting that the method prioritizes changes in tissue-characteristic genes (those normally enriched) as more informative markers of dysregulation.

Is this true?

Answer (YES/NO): NO